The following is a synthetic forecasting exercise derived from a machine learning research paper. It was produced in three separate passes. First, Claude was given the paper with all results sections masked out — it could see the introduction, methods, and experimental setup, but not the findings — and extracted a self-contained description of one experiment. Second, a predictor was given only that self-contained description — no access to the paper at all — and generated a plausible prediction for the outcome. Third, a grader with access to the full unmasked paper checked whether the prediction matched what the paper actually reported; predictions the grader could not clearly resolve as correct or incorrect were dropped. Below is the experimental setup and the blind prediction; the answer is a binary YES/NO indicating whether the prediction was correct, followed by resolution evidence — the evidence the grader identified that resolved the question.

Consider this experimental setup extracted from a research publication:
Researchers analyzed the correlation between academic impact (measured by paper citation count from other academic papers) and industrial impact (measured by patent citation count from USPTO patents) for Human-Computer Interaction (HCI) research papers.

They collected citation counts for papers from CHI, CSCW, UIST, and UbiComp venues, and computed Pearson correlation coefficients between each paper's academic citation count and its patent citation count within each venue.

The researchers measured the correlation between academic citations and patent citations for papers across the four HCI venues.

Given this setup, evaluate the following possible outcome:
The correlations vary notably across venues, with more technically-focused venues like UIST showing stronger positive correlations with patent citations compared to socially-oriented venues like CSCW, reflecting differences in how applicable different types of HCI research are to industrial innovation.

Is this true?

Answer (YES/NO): NO